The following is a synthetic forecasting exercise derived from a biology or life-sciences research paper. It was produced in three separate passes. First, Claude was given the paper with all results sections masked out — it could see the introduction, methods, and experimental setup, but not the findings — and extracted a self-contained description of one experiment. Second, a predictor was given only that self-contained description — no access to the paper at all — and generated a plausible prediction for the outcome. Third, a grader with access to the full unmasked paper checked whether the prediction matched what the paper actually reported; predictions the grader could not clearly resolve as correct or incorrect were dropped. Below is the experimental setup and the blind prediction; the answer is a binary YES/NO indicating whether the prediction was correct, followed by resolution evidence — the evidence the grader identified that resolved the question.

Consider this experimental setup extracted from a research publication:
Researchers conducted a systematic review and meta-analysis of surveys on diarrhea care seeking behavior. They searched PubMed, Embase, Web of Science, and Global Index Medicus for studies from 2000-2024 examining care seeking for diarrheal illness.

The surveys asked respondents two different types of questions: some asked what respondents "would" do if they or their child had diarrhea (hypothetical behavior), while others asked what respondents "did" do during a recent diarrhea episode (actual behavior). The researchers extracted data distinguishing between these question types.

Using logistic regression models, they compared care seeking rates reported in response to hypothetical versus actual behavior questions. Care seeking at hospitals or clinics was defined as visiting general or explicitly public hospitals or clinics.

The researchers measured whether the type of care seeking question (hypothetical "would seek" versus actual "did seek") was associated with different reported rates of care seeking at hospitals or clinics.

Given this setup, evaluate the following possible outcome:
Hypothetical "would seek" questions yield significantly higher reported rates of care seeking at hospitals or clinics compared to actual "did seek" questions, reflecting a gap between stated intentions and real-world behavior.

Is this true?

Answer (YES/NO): YES